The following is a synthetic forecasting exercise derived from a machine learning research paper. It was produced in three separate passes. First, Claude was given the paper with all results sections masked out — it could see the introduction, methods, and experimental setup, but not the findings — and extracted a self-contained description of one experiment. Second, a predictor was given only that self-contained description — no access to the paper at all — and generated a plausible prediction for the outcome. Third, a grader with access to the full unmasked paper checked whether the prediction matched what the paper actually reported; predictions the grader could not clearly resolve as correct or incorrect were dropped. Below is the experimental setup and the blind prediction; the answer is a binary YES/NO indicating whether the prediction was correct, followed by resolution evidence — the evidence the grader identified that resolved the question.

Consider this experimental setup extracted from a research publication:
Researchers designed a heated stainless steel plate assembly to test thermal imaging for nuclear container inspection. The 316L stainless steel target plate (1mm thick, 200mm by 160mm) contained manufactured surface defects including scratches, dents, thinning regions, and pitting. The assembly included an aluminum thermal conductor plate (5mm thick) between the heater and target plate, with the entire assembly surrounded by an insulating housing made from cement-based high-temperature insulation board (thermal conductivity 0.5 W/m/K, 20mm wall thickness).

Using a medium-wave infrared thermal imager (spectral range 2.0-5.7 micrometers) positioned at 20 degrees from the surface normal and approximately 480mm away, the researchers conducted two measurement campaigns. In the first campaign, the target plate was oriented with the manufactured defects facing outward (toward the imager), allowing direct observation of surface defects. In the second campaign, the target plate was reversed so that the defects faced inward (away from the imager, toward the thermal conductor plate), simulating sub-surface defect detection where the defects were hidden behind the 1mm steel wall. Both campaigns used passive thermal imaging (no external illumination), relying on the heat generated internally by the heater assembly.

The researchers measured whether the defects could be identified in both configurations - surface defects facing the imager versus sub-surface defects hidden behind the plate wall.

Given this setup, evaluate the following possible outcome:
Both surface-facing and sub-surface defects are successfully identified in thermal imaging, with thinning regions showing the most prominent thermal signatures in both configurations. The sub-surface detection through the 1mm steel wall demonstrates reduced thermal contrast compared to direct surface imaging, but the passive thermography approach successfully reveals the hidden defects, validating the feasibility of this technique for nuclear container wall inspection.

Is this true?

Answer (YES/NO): NO